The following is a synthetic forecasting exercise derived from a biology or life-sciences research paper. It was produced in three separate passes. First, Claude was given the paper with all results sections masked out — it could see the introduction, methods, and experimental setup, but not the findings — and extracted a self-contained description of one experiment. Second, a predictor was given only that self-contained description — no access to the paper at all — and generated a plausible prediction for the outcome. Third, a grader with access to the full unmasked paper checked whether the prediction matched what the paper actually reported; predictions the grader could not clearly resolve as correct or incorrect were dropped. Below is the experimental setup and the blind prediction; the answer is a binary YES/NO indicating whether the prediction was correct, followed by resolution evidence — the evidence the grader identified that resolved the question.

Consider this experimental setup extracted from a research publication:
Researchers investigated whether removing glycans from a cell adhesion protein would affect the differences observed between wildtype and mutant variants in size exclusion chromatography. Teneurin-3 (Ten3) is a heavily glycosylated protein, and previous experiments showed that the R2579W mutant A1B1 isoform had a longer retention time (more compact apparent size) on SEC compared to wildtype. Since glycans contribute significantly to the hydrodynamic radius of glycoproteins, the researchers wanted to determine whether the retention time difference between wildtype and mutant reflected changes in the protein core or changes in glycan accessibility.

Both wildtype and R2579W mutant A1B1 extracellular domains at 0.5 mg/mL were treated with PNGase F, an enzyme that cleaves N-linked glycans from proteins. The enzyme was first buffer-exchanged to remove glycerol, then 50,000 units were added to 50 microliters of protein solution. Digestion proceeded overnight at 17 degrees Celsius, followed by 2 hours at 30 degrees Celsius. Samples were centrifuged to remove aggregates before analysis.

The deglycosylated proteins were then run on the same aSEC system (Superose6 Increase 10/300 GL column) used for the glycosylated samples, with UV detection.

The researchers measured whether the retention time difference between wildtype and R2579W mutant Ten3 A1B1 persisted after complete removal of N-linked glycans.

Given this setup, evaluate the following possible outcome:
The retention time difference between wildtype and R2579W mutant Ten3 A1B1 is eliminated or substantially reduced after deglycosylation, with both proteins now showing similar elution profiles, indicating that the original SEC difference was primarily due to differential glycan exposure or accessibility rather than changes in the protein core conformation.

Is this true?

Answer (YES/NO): NO